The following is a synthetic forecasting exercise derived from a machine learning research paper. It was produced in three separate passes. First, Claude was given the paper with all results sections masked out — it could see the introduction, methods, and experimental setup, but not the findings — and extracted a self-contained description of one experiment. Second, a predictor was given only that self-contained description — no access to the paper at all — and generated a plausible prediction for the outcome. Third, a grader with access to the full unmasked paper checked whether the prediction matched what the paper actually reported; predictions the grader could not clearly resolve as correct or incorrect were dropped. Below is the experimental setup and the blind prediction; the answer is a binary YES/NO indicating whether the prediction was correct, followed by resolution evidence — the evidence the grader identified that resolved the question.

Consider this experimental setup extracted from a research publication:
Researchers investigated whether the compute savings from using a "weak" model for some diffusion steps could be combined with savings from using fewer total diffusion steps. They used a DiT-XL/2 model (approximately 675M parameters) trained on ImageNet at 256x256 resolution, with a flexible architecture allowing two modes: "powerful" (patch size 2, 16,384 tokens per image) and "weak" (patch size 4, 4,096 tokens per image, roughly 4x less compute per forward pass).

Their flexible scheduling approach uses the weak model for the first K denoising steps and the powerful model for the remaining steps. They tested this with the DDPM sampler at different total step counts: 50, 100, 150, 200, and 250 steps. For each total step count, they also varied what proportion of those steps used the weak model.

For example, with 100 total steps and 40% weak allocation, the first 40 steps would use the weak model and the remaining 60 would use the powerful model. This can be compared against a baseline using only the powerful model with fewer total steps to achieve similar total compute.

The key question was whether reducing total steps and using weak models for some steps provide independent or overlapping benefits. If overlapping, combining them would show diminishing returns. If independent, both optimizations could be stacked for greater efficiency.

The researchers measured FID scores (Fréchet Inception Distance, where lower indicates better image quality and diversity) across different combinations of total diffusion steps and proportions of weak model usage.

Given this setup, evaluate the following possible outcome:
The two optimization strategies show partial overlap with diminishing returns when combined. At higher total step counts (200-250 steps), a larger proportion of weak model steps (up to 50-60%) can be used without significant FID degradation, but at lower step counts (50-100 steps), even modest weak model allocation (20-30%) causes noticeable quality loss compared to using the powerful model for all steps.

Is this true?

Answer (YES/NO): NO